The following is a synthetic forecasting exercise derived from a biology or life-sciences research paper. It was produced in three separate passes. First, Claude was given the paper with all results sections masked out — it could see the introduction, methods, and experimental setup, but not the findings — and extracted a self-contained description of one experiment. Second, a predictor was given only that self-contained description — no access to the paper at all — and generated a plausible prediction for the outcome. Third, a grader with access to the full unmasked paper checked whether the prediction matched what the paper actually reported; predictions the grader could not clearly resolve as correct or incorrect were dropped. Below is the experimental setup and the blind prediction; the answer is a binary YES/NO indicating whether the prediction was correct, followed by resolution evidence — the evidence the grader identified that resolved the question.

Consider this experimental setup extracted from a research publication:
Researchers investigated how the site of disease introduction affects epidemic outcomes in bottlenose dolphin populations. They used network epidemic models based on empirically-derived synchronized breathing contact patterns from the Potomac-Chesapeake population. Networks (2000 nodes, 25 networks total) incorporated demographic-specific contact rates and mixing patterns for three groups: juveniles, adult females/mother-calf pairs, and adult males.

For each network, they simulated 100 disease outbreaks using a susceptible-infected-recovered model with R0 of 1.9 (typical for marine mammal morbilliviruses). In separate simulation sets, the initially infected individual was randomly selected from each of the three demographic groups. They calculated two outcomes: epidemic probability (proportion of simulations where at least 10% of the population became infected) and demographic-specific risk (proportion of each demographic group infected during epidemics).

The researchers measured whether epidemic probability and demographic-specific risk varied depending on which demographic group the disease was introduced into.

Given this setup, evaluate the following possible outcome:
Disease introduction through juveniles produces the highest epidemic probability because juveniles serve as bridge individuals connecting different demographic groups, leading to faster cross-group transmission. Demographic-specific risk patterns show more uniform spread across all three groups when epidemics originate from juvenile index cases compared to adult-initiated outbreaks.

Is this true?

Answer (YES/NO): NO